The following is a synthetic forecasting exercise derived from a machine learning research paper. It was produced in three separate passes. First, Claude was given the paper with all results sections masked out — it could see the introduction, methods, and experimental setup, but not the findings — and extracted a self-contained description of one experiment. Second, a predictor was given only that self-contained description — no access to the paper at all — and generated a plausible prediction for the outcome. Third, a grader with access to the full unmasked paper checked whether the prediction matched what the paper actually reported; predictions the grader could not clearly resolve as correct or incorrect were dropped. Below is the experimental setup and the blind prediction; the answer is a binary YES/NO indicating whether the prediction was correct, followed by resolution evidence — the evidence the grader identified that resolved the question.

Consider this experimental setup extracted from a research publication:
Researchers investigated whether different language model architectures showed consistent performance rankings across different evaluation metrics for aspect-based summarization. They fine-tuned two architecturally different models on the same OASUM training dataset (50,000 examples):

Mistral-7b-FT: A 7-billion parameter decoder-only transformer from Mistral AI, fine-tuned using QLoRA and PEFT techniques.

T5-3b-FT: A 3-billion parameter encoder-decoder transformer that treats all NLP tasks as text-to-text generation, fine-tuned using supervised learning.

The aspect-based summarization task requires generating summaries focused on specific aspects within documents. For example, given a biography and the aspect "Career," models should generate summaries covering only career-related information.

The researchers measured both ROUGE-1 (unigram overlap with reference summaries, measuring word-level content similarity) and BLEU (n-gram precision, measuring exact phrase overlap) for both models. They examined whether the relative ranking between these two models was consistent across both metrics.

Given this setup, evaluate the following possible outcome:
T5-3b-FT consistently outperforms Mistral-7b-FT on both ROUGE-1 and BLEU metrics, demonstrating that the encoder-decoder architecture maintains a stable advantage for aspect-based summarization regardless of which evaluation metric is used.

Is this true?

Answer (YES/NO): NO